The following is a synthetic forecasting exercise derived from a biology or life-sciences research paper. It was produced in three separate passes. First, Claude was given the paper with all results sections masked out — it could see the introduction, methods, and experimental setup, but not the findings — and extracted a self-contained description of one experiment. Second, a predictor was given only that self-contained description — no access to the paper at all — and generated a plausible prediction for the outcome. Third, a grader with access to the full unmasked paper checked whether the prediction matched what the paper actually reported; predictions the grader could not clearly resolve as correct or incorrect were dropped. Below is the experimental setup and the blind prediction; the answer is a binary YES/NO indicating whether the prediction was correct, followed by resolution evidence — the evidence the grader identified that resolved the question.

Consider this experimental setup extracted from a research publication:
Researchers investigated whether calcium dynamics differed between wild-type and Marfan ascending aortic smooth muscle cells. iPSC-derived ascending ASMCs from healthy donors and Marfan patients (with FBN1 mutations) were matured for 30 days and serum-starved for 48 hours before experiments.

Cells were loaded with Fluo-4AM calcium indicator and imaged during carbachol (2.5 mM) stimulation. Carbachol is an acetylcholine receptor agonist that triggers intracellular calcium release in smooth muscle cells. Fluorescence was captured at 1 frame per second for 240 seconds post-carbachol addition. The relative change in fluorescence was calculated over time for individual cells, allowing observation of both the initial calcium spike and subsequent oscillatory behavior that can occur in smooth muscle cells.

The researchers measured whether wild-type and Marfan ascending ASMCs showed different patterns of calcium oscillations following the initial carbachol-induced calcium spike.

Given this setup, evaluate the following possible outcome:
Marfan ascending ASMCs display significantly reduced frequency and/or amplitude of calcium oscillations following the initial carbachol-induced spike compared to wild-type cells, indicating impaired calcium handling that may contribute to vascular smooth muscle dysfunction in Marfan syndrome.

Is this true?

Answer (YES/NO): YES